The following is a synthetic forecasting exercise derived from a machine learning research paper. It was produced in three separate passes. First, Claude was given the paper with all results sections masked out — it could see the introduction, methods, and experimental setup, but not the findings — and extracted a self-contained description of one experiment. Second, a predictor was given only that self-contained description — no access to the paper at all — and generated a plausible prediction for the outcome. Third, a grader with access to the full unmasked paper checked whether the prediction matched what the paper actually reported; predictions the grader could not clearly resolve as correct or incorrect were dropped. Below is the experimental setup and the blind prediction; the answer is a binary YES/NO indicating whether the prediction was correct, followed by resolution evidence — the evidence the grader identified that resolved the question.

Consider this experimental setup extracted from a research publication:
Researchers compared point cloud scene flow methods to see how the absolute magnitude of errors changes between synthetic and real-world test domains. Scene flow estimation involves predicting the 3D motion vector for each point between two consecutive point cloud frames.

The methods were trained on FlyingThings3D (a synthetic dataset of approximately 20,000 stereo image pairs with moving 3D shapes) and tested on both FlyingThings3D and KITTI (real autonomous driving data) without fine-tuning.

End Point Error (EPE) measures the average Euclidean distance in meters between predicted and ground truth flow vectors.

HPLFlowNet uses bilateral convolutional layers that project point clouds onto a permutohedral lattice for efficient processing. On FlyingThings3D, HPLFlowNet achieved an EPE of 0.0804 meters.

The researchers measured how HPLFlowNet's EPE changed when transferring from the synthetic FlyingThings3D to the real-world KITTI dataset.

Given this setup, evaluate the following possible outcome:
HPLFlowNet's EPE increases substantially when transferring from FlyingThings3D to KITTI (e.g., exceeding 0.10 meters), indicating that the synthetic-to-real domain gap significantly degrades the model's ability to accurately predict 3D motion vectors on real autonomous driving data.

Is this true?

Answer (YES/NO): YES